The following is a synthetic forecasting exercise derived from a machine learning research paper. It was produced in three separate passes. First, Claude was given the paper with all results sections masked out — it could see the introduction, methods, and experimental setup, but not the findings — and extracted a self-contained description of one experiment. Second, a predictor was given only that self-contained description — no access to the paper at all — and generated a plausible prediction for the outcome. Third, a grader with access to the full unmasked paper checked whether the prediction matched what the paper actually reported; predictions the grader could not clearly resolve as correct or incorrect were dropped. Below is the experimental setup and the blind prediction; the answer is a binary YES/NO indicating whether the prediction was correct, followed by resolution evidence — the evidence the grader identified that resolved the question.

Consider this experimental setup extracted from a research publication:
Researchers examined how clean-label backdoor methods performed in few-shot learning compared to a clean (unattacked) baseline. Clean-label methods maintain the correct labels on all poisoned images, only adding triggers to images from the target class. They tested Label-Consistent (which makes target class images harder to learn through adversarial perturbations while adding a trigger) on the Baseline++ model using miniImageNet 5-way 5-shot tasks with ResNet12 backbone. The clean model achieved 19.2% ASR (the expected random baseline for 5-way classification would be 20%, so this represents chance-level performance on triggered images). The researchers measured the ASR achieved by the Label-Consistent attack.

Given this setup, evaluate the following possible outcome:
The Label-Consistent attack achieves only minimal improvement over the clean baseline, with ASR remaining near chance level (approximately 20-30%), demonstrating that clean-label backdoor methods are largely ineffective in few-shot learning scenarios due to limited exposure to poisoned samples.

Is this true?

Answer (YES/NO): NO